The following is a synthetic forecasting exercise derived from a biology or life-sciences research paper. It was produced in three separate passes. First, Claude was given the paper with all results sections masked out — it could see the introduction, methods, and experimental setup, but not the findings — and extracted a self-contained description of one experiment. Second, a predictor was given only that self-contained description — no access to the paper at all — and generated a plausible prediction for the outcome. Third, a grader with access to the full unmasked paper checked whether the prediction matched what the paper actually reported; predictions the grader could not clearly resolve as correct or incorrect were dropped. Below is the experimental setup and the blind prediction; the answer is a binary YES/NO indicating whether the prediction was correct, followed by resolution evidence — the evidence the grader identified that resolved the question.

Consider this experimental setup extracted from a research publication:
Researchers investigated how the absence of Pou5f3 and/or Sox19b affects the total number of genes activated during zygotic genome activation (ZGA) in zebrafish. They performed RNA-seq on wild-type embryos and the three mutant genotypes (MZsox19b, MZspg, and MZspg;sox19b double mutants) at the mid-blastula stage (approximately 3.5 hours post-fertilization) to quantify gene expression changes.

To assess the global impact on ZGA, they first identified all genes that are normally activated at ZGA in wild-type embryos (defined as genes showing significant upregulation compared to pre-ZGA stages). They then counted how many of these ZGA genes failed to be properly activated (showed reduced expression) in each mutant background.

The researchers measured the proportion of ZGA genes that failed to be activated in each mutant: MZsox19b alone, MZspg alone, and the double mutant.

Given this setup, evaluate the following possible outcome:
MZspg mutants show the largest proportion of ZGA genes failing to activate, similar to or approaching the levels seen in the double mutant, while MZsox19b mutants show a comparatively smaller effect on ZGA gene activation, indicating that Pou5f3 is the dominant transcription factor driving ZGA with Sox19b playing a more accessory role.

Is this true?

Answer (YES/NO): NO